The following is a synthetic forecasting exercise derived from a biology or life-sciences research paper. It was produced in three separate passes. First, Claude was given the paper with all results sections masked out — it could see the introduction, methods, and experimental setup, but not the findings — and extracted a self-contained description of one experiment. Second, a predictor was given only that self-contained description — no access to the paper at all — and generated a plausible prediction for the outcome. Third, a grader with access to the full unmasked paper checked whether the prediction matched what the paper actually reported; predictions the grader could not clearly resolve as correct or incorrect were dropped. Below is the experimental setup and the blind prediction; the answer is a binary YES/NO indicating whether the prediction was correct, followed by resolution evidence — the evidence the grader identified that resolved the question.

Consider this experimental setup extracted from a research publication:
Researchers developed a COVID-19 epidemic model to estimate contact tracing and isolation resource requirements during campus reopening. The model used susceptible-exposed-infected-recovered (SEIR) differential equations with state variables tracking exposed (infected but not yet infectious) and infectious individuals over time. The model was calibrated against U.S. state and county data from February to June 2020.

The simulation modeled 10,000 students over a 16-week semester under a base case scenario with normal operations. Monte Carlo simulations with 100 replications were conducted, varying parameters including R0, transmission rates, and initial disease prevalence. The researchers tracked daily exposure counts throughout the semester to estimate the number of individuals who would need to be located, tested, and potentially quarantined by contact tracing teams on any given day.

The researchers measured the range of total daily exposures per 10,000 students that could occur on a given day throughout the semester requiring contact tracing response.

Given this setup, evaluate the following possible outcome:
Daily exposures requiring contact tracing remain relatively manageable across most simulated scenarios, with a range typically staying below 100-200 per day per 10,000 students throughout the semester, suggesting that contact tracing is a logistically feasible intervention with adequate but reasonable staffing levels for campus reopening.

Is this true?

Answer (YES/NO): NO